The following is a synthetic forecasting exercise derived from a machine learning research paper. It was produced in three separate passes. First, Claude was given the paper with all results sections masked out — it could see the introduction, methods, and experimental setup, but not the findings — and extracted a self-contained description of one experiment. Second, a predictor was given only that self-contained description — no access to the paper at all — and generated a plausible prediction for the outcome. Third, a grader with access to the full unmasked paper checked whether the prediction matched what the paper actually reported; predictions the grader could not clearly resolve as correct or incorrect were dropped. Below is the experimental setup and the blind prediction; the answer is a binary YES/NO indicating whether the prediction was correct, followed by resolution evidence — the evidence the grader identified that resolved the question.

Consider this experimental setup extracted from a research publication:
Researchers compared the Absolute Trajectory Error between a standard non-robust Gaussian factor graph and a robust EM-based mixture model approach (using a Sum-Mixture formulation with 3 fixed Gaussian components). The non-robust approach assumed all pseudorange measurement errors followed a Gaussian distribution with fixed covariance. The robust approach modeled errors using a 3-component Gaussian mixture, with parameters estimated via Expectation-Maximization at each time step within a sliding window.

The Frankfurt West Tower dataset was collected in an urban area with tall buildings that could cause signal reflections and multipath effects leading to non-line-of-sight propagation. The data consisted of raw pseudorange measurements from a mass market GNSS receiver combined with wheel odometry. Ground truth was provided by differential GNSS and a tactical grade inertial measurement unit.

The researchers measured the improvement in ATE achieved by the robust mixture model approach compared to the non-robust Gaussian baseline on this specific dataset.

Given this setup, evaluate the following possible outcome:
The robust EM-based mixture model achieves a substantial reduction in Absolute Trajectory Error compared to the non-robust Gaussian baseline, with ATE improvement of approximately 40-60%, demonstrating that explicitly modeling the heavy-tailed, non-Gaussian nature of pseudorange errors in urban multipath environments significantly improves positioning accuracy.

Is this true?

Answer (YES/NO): NO